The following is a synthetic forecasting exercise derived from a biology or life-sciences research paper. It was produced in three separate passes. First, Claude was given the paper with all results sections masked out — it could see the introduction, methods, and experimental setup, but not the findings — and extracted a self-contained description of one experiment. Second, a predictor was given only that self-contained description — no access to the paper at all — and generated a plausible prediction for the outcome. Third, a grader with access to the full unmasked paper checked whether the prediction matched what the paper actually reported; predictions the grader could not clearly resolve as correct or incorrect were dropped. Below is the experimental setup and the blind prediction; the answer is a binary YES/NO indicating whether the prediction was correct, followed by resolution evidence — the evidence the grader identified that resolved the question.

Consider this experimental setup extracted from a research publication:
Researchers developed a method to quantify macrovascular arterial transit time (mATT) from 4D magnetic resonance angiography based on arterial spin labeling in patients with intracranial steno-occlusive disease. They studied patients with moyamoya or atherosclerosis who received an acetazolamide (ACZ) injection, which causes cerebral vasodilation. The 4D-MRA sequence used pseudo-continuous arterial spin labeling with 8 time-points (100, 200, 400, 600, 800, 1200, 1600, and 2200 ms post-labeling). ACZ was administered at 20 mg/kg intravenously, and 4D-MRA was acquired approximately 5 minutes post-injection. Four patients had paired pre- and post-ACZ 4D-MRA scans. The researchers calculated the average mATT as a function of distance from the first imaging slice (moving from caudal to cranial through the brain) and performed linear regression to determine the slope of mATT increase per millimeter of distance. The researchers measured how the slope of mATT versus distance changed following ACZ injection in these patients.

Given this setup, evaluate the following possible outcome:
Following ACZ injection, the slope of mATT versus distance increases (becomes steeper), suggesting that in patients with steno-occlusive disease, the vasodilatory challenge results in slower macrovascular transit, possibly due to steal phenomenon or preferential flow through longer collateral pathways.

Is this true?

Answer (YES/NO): NO